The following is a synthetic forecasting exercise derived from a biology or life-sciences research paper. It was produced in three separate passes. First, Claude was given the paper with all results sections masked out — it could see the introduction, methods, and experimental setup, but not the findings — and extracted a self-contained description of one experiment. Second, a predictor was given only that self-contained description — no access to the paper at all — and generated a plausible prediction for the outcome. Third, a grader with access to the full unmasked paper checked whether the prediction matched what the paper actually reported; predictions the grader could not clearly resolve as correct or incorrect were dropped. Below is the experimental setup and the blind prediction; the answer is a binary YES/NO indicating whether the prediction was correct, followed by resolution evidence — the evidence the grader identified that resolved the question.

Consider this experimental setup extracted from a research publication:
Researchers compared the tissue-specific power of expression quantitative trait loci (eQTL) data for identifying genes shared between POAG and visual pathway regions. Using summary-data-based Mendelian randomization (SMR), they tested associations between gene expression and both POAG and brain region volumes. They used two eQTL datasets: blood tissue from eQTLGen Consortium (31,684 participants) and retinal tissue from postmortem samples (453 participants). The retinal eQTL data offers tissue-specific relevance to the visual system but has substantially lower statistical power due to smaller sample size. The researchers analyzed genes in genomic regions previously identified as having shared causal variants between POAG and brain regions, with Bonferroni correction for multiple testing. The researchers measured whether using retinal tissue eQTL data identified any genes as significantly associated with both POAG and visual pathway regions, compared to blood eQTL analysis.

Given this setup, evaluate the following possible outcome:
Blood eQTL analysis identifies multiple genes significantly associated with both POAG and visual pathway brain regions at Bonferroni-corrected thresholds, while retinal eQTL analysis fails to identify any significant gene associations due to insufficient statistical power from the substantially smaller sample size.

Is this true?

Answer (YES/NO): YES